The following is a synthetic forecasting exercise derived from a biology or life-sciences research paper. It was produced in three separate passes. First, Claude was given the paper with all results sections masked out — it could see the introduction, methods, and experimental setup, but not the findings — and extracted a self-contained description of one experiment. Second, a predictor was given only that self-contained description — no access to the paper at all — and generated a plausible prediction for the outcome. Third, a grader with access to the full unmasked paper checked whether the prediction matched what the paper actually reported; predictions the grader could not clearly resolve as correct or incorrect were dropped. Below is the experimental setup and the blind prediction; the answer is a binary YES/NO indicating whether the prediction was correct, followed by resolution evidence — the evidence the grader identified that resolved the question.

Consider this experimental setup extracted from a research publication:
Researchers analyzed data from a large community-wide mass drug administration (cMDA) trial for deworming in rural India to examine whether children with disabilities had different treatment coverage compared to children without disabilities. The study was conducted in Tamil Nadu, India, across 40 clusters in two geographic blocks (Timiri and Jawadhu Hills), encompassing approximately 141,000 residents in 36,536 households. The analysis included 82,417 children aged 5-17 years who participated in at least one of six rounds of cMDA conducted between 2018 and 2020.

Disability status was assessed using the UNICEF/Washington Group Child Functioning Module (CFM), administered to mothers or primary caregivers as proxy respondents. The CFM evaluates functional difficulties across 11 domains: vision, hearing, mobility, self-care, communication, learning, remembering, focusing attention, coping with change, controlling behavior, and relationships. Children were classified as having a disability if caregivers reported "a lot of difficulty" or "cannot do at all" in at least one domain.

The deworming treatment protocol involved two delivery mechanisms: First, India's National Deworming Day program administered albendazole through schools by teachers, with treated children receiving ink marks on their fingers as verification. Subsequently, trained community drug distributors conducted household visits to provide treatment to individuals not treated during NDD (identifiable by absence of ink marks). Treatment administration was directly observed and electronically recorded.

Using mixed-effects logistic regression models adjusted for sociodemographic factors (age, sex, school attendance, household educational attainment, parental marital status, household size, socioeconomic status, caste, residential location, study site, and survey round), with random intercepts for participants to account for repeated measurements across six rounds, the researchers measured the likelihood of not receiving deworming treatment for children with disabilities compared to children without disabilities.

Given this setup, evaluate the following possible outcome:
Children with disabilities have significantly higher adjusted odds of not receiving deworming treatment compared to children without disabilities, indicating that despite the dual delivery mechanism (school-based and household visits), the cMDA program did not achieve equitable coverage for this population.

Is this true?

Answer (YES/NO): NO